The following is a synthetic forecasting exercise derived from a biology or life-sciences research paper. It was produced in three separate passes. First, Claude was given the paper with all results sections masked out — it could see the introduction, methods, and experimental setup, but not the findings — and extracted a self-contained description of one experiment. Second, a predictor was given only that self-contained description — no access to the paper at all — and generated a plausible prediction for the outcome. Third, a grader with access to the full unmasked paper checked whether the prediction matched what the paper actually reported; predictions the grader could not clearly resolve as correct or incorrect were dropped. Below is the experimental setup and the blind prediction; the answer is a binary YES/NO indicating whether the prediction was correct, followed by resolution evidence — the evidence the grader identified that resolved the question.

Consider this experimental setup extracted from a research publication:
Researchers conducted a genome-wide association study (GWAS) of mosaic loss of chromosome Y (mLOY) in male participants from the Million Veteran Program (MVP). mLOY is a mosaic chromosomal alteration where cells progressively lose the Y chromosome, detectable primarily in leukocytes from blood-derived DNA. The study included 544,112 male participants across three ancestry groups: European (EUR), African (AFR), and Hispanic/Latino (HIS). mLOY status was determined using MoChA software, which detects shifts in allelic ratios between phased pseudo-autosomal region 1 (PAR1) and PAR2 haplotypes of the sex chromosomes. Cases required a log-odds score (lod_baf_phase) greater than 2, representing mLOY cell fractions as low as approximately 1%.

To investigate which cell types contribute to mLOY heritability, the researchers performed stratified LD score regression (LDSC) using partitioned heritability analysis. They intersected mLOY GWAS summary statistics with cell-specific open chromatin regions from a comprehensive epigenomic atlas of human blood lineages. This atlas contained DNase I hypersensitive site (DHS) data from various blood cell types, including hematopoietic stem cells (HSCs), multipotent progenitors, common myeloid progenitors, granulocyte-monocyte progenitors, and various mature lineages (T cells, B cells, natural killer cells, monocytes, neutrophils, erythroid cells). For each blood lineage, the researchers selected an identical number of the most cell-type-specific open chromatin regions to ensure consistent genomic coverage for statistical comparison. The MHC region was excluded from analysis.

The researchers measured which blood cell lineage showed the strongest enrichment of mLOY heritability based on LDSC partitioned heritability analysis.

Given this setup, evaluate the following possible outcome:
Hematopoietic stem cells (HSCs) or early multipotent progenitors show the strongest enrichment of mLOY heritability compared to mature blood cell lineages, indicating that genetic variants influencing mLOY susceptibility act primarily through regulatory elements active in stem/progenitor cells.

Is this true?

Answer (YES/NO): YES